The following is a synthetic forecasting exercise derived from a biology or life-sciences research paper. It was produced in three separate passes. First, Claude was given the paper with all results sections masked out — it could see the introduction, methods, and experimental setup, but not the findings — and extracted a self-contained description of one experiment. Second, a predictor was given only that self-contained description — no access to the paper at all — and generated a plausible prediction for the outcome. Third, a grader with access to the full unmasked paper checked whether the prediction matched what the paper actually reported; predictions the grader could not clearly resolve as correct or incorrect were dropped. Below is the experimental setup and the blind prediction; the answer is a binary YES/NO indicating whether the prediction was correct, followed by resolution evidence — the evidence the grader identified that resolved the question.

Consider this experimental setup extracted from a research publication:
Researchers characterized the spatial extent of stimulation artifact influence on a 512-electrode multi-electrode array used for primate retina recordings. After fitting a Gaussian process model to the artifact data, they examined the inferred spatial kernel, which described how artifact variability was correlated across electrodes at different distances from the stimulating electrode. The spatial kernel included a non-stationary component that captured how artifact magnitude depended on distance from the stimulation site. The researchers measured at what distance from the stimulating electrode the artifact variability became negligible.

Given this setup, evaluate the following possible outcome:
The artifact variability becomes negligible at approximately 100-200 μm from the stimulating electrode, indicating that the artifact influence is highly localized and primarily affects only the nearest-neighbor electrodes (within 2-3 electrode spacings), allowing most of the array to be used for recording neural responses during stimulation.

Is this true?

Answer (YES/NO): NO